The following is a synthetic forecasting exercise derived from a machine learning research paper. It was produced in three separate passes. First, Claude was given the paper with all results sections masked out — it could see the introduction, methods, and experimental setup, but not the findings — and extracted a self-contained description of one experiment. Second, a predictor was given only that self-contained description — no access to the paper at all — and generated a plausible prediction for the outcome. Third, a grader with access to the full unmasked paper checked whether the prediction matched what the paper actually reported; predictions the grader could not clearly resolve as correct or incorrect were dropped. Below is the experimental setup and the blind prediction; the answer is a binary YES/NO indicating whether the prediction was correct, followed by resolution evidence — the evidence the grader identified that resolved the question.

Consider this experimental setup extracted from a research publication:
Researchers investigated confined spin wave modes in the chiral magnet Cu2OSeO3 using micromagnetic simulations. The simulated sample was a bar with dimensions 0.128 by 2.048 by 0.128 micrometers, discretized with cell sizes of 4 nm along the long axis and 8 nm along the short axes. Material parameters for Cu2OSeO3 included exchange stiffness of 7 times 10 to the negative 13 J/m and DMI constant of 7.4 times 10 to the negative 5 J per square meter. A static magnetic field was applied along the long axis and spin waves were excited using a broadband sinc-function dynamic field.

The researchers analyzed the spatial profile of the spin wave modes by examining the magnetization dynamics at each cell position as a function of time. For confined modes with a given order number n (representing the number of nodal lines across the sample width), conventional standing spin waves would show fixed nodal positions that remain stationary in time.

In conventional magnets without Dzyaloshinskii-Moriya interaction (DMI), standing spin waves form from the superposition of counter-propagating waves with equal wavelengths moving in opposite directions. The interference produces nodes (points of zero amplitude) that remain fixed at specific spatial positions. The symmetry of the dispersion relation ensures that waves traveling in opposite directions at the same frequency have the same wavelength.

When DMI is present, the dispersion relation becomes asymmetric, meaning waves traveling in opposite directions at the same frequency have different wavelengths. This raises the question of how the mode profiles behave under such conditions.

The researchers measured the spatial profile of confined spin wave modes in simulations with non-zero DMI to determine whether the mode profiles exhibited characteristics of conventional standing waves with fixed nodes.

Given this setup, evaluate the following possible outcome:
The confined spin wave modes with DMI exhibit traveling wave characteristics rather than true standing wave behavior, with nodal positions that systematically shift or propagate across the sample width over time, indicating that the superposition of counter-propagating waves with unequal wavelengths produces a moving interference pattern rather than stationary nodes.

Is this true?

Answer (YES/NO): NO